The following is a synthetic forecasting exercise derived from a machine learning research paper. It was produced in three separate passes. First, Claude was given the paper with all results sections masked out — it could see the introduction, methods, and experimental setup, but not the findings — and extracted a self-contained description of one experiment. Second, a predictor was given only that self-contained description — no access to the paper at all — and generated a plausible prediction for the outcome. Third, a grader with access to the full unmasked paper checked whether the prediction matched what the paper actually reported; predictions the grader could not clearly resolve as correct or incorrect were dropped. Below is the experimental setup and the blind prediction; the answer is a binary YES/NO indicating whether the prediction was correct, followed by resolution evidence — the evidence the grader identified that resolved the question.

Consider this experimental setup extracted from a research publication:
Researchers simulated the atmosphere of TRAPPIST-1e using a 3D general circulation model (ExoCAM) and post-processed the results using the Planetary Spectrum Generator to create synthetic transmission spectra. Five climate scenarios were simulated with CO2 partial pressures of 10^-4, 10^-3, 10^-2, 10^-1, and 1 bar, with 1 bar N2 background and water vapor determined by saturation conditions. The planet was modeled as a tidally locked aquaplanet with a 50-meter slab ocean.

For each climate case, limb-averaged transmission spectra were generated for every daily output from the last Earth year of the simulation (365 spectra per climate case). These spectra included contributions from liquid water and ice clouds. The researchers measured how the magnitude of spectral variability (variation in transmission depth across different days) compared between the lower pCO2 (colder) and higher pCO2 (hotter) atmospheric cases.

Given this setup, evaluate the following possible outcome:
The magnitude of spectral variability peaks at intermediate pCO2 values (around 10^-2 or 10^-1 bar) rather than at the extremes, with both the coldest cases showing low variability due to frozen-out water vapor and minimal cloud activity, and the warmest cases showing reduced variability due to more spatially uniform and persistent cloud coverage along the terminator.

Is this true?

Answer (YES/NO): NO